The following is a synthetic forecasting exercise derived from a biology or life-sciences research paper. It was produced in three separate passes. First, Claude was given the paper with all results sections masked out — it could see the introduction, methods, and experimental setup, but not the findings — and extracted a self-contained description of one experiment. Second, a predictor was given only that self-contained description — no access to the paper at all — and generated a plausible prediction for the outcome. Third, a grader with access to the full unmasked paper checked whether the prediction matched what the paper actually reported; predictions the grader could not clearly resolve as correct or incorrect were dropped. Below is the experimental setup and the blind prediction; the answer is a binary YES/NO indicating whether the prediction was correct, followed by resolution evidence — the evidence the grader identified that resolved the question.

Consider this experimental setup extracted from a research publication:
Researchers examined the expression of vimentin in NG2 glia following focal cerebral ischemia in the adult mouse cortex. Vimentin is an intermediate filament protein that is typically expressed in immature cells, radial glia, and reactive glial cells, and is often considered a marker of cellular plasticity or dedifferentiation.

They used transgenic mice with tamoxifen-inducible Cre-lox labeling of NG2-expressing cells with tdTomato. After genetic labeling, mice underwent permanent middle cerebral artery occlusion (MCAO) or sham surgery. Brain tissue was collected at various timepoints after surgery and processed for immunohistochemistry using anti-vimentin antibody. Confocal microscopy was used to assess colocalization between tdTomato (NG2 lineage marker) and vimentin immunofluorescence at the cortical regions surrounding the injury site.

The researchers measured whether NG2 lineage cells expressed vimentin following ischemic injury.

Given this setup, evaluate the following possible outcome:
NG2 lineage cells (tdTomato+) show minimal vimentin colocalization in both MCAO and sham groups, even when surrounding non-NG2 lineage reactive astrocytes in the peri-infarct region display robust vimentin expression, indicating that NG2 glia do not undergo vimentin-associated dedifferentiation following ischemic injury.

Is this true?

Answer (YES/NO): NO